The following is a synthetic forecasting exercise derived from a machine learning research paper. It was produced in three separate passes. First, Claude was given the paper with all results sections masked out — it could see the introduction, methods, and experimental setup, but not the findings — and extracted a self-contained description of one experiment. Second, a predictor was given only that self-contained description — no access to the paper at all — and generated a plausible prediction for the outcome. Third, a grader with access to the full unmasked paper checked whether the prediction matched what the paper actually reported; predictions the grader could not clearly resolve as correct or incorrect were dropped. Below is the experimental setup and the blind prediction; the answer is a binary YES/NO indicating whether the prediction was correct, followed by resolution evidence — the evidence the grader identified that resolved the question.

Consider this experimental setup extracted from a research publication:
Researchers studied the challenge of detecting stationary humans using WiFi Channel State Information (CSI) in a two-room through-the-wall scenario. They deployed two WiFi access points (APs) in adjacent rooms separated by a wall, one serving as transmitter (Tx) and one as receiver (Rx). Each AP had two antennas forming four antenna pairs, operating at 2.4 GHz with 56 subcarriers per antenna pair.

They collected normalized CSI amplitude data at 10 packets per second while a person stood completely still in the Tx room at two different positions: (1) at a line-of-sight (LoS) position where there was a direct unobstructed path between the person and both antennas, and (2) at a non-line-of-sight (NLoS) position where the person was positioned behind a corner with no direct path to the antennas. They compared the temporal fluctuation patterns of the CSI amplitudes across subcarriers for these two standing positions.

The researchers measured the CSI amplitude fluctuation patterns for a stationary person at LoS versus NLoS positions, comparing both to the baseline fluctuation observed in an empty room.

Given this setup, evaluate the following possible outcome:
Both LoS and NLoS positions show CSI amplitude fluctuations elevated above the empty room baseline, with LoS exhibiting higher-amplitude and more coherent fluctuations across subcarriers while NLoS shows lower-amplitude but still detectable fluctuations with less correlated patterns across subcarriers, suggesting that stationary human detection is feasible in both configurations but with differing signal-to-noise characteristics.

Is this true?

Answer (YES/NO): NO